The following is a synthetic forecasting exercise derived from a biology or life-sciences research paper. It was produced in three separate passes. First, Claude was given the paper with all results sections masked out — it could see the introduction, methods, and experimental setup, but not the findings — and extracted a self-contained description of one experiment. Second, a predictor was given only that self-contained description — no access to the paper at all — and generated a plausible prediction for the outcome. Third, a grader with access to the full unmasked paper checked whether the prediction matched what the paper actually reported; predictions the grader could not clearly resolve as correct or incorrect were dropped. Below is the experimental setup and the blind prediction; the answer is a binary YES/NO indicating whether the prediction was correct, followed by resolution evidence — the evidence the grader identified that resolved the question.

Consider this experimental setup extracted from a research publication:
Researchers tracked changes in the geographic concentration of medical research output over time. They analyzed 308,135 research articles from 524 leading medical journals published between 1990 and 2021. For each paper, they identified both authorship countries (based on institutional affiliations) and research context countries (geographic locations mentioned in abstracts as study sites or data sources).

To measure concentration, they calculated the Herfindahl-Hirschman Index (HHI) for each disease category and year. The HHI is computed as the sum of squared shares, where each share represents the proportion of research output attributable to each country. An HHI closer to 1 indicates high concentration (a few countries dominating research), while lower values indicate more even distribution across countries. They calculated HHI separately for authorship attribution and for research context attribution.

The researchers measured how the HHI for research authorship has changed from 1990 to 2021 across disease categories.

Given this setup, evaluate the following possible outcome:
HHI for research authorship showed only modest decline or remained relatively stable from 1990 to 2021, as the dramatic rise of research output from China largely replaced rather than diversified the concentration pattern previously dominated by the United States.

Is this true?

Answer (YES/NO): NO